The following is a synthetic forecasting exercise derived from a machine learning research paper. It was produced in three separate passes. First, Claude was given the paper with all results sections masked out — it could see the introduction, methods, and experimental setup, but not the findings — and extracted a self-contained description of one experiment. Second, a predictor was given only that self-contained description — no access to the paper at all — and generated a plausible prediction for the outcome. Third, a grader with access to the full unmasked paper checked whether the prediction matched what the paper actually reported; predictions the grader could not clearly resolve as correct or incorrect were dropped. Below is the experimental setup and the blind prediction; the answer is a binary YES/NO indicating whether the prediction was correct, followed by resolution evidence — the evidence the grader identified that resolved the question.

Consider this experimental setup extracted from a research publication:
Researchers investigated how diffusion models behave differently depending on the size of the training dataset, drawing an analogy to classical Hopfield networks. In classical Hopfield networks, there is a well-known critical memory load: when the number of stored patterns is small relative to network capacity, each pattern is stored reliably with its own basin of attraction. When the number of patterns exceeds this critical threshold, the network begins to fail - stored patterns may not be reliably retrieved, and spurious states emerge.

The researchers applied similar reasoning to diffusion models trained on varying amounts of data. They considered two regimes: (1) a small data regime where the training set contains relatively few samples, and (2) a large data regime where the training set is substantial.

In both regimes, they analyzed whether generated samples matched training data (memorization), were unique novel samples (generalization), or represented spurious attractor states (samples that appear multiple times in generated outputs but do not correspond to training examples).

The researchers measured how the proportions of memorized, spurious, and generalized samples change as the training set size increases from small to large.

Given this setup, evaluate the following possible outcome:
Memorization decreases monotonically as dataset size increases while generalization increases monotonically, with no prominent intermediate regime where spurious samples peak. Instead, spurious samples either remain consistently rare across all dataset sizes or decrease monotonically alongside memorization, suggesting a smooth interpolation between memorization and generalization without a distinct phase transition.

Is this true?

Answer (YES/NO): NO